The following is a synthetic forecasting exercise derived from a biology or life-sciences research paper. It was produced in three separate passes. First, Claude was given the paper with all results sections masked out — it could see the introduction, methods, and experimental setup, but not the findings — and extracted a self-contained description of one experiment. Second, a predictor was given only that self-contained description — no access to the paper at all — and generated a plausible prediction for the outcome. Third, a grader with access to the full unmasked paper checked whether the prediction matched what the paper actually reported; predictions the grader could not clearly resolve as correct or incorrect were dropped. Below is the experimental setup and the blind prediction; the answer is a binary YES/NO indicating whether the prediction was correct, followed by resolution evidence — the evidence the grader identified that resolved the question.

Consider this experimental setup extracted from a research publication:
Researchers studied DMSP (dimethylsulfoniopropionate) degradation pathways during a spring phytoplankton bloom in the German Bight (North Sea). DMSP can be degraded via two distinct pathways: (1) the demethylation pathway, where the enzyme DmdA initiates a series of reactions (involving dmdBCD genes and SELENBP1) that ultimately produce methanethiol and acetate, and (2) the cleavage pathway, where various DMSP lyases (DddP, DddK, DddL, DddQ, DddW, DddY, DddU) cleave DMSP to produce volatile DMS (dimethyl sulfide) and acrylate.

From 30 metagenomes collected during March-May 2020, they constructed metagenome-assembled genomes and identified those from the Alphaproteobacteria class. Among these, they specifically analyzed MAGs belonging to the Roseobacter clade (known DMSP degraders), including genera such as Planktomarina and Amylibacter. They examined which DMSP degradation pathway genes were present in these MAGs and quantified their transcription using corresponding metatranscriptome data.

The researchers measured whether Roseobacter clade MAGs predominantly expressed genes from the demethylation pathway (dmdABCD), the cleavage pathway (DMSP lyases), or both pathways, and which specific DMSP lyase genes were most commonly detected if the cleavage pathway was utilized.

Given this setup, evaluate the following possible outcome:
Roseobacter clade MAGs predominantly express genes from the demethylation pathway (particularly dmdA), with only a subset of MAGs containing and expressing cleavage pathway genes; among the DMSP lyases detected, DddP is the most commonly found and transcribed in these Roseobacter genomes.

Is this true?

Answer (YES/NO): NO